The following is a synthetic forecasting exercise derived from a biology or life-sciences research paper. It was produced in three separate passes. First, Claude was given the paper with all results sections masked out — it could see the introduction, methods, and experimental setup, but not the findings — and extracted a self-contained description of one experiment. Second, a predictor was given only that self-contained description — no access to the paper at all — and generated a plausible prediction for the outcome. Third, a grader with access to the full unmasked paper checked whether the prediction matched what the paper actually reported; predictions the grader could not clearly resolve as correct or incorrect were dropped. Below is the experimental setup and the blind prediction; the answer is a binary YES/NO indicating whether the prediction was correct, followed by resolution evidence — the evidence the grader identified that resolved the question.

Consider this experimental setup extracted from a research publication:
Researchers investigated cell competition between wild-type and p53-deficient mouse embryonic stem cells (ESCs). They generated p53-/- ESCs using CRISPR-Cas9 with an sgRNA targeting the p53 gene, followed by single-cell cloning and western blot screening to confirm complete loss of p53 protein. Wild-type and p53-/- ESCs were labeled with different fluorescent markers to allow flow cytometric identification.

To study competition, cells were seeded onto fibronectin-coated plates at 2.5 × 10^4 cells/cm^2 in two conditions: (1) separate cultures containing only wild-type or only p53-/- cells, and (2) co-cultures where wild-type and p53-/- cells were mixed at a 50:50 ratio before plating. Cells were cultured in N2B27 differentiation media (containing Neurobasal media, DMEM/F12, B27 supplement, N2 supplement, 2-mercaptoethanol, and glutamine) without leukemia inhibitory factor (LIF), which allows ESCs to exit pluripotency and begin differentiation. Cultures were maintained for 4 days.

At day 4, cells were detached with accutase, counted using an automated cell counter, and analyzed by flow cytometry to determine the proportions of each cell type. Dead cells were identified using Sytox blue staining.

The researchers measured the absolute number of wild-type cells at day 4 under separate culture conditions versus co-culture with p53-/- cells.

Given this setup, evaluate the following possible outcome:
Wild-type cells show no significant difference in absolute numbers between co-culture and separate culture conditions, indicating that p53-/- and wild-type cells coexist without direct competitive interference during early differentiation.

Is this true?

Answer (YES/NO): NO